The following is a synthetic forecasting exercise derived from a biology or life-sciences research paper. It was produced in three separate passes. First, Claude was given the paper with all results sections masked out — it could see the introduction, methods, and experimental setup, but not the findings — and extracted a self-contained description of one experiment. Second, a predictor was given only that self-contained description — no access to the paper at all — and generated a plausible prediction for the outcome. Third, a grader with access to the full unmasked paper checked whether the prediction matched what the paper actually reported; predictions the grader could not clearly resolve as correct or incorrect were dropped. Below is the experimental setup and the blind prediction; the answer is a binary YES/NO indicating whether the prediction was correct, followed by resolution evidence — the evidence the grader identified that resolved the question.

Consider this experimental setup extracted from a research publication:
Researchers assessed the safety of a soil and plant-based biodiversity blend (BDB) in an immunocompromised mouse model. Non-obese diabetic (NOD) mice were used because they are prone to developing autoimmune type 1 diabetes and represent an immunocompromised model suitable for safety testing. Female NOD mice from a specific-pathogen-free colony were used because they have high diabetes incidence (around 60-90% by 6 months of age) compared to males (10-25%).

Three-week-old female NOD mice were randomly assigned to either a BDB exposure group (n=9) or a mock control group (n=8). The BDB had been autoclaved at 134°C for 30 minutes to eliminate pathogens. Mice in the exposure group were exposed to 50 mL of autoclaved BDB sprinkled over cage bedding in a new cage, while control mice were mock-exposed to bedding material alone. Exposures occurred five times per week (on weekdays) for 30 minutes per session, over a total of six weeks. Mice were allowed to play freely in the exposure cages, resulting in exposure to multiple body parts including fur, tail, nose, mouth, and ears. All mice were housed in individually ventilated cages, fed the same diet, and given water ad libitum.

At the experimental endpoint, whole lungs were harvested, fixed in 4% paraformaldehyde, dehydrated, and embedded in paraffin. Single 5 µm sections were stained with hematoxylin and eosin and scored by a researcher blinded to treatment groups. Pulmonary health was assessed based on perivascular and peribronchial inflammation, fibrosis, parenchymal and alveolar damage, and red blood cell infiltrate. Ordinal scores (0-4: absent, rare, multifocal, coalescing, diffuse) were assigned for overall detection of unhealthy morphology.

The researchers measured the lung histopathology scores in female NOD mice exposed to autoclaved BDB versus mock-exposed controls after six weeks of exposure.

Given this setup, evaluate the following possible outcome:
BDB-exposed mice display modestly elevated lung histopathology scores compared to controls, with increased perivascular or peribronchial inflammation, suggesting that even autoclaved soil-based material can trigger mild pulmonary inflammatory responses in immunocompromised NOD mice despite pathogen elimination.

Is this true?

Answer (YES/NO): NO